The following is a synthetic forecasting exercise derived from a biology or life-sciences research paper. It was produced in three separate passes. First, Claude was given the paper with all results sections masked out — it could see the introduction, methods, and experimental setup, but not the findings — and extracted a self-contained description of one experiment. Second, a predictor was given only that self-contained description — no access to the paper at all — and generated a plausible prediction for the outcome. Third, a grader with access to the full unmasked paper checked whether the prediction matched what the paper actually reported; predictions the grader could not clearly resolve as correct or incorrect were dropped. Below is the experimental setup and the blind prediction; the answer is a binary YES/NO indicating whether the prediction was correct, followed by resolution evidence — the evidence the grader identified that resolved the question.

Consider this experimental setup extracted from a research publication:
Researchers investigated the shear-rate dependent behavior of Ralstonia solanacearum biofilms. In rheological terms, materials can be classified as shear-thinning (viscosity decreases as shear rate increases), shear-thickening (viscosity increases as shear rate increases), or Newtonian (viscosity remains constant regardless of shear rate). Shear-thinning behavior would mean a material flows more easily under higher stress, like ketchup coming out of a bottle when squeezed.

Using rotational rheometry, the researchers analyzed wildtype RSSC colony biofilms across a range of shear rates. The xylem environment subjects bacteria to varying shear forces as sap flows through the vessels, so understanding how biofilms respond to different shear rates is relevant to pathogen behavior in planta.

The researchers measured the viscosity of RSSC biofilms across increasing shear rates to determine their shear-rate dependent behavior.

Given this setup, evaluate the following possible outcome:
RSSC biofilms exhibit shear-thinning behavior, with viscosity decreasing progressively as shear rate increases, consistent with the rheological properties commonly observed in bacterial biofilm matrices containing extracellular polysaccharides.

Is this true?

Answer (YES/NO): YES